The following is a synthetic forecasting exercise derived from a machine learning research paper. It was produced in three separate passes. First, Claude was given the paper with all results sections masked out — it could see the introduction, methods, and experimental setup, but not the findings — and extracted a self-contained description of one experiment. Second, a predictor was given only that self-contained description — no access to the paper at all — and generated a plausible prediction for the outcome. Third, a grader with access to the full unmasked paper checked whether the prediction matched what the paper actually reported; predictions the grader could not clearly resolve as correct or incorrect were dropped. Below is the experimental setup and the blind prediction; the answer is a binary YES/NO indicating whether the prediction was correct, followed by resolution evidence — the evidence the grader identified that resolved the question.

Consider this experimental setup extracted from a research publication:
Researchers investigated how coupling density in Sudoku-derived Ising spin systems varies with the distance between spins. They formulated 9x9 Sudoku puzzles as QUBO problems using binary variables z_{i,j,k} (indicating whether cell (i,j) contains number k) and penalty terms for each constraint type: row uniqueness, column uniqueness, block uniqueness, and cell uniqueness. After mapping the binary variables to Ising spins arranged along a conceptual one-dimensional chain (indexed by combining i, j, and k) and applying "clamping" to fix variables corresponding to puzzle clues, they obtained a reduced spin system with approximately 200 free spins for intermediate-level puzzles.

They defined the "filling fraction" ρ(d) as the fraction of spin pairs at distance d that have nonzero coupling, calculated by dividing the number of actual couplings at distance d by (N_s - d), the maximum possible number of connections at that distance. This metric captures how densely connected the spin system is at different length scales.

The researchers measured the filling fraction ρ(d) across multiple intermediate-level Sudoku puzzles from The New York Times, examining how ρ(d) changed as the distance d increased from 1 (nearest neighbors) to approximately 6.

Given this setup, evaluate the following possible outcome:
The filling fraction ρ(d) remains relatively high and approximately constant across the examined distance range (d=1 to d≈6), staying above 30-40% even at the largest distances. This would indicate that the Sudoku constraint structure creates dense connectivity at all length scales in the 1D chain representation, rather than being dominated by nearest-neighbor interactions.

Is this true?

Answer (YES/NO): NO